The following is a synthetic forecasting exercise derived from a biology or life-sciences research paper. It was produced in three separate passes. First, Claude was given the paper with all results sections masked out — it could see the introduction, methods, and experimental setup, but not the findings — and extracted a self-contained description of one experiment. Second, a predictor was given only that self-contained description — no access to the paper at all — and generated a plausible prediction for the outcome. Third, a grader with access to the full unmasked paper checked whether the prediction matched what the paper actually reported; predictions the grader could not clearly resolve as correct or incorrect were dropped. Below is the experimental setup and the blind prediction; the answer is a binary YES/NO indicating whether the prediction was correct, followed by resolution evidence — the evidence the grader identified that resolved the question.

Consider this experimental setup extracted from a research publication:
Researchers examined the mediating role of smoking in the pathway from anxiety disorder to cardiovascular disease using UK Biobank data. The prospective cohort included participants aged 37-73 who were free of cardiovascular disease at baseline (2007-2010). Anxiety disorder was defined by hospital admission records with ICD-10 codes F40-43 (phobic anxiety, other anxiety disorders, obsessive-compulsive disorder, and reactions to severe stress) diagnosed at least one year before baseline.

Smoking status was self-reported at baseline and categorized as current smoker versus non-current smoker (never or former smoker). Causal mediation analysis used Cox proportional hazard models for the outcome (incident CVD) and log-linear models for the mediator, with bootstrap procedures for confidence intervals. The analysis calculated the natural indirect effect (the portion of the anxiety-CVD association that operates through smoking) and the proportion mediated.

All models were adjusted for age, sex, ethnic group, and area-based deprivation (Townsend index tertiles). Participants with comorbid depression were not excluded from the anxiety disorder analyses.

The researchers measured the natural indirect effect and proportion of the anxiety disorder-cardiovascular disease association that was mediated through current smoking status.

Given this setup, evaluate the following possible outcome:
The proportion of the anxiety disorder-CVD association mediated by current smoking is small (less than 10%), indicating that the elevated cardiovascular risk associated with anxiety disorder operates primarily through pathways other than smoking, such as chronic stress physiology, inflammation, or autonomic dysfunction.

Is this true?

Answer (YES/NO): NO